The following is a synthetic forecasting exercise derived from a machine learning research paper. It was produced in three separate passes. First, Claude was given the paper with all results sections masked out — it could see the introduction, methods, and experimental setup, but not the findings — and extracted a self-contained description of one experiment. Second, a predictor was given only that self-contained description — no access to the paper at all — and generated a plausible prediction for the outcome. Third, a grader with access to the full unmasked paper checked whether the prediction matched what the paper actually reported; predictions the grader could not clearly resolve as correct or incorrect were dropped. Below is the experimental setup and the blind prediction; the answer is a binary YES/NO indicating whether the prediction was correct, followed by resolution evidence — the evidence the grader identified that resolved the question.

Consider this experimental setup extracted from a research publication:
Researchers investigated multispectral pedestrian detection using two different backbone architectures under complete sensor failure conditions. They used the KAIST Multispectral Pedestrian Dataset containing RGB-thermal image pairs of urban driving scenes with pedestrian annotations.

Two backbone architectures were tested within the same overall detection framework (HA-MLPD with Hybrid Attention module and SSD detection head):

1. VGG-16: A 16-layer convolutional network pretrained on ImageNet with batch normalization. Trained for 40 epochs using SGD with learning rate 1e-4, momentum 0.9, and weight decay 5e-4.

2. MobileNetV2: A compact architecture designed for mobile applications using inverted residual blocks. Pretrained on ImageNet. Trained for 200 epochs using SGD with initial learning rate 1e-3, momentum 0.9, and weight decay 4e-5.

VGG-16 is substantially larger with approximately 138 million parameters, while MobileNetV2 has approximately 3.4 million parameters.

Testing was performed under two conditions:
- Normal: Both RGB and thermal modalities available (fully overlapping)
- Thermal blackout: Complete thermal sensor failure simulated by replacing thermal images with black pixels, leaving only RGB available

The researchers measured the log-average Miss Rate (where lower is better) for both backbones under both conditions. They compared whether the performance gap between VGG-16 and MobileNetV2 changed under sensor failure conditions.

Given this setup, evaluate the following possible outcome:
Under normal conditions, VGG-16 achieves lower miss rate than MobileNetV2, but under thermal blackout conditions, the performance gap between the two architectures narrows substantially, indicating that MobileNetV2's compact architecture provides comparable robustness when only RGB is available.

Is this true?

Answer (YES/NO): NO